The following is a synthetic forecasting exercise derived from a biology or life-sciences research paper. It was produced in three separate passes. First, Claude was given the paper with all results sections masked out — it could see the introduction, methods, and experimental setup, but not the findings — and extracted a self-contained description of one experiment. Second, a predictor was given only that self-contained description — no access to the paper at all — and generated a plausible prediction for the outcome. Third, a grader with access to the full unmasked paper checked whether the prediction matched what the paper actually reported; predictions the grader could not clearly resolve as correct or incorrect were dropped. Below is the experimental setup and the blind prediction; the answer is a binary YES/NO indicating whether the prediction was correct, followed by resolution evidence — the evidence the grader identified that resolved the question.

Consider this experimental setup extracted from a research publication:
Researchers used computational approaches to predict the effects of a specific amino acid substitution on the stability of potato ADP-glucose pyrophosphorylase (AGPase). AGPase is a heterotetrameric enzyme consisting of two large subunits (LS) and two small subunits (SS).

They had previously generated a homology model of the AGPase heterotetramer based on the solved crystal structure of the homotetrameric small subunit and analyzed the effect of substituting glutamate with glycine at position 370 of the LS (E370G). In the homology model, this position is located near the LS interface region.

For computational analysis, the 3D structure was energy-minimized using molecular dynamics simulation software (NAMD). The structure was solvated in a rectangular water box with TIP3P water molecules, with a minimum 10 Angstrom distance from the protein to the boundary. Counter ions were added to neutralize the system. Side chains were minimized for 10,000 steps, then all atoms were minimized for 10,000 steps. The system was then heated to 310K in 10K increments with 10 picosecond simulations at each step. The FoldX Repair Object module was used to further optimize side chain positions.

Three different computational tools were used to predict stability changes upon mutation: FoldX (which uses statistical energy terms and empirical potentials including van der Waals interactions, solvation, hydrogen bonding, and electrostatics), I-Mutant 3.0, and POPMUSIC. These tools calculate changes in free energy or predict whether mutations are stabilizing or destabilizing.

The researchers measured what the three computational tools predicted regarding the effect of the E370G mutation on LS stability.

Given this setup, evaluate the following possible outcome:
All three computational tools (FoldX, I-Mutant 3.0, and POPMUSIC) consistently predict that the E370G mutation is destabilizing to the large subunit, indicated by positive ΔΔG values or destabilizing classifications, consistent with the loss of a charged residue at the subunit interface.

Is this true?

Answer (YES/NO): YES